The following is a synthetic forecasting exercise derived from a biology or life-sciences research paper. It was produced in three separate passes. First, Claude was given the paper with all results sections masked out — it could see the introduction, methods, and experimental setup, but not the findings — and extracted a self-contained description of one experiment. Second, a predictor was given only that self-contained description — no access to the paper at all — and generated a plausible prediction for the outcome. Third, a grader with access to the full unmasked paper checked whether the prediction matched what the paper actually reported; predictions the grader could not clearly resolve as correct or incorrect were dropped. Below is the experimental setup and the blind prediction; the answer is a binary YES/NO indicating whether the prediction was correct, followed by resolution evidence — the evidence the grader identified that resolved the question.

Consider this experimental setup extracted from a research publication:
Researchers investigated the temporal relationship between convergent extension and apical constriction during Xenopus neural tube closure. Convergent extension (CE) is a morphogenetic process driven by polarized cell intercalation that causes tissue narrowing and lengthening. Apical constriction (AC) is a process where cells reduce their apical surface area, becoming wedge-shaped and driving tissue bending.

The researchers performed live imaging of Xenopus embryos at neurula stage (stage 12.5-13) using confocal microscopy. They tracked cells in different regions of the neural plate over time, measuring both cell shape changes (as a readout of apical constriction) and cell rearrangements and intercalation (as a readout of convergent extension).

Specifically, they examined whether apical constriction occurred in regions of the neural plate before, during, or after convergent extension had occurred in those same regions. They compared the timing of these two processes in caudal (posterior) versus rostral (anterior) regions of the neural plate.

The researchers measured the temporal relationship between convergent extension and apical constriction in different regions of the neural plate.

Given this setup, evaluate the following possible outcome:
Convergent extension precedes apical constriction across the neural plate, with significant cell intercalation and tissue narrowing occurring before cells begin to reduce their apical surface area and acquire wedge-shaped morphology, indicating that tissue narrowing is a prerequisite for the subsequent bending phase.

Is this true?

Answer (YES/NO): NO